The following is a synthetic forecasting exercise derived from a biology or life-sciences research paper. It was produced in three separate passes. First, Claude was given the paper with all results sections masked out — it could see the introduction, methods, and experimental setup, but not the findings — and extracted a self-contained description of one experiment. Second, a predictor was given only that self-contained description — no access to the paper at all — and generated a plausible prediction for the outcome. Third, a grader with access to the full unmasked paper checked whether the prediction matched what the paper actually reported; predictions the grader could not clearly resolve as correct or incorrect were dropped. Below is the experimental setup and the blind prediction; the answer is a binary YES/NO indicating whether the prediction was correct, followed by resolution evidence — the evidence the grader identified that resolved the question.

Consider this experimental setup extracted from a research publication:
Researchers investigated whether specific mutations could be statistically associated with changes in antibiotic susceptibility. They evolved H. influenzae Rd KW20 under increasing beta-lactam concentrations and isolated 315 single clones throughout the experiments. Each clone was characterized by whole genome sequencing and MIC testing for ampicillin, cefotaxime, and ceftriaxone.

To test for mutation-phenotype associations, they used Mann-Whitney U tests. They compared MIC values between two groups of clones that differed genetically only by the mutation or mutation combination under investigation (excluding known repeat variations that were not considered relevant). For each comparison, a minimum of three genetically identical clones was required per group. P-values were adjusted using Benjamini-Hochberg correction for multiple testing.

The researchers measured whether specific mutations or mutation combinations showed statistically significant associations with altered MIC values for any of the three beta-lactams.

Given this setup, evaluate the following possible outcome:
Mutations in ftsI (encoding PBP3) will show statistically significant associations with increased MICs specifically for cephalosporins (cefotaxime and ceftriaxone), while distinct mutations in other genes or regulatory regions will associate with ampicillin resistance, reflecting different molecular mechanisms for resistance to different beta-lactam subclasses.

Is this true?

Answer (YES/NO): NO